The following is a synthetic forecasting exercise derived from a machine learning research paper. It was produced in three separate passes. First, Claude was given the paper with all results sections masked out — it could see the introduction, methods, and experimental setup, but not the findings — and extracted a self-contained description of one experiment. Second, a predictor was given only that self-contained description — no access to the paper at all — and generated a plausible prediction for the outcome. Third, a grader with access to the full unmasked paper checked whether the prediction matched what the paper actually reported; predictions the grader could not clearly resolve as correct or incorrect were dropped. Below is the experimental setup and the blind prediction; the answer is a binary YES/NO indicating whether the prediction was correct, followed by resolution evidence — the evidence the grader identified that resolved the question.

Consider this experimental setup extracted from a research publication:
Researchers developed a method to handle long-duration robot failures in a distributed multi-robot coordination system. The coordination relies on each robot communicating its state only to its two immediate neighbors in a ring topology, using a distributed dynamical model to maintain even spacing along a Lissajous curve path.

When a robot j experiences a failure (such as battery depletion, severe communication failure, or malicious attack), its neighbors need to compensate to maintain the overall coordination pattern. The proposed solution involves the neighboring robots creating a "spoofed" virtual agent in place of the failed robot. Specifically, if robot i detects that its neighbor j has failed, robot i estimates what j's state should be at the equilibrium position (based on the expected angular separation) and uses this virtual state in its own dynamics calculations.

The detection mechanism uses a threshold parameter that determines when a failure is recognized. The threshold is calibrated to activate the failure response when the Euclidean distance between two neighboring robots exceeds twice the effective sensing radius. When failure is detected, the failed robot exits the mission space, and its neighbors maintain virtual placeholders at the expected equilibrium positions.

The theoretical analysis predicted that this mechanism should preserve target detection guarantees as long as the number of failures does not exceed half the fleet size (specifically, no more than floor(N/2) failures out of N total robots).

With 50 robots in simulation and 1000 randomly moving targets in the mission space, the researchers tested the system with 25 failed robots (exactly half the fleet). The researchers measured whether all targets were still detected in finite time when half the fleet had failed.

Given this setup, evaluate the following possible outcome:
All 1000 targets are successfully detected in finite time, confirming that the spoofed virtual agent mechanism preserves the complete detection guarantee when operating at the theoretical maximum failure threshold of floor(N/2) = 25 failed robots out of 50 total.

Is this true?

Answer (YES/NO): YES